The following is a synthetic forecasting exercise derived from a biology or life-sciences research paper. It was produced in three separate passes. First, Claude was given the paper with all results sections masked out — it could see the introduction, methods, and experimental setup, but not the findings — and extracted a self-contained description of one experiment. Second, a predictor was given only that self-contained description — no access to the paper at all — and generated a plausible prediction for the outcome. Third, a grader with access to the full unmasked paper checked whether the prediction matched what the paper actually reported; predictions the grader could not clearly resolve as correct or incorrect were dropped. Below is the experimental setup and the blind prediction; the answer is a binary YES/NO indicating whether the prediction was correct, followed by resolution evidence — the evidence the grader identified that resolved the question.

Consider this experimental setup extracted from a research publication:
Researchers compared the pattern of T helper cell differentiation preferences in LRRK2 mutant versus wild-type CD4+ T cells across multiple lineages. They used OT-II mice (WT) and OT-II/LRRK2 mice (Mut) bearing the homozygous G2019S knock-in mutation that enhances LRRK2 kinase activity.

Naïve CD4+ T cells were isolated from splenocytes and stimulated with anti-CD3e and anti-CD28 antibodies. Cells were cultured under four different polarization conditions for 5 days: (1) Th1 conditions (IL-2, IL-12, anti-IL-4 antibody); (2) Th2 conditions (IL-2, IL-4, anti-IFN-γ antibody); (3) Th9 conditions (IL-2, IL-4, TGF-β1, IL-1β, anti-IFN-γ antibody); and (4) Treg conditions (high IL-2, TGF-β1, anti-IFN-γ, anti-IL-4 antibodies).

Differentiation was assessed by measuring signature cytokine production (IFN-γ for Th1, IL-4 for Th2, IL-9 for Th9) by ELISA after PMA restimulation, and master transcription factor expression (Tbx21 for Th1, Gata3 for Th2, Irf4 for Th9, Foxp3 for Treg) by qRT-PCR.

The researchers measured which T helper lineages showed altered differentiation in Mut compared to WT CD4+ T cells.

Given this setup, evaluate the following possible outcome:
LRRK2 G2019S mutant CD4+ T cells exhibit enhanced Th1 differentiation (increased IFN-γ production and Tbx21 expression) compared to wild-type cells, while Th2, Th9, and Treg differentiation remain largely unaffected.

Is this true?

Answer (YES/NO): NO